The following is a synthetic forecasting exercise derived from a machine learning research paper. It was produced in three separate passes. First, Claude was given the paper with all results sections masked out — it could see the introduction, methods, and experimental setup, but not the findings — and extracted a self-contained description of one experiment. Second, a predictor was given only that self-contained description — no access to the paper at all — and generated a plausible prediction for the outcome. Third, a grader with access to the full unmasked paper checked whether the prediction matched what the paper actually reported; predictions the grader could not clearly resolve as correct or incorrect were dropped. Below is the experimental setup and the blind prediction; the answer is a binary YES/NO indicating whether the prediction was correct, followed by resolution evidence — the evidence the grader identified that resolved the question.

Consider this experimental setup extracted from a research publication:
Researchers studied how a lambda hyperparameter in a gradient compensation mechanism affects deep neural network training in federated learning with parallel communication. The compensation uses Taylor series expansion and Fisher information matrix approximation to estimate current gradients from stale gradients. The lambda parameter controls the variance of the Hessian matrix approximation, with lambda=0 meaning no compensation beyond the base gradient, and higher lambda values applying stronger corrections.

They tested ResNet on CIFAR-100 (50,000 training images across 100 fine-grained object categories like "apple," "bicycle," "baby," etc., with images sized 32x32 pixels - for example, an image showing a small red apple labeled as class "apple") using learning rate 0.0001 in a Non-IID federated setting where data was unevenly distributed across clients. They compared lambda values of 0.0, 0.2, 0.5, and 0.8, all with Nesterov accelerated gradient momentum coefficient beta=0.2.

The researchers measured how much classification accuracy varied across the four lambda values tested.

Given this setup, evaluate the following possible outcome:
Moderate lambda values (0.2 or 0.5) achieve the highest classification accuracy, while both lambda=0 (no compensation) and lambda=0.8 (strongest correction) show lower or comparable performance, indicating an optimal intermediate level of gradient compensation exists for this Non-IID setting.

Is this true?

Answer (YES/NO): NO